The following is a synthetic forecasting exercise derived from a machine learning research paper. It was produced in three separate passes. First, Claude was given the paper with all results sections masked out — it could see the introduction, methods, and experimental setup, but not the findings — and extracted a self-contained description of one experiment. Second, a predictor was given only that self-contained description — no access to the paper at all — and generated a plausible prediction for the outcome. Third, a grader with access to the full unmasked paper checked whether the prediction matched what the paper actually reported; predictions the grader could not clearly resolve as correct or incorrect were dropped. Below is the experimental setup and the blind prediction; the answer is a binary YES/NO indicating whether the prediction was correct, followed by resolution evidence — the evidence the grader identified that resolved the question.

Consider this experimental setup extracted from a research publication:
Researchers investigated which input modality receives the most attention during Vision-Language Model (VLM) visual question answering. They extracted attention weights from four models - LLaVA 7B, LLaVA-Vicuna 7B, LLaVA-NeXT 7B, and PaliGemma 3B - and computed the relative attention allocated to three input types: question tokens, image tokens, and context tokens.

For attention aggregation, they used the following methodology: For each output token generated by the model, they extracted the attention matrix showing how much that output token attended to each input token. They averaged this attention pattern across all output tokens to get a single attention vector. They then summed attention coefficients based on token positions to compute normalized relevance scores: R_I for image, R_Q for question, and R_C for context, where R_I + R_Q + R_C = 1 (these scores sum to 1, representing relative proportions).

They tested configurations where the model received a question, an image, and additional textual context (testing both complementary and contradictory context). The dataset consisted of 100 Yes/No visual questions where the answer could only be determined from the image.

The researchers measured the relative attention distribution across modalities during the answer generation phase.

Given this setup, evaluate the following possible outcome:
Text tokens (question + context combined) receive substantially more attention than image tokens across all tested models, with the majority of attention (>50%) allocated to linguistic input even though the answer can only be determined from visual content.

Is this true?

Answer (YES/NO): NO